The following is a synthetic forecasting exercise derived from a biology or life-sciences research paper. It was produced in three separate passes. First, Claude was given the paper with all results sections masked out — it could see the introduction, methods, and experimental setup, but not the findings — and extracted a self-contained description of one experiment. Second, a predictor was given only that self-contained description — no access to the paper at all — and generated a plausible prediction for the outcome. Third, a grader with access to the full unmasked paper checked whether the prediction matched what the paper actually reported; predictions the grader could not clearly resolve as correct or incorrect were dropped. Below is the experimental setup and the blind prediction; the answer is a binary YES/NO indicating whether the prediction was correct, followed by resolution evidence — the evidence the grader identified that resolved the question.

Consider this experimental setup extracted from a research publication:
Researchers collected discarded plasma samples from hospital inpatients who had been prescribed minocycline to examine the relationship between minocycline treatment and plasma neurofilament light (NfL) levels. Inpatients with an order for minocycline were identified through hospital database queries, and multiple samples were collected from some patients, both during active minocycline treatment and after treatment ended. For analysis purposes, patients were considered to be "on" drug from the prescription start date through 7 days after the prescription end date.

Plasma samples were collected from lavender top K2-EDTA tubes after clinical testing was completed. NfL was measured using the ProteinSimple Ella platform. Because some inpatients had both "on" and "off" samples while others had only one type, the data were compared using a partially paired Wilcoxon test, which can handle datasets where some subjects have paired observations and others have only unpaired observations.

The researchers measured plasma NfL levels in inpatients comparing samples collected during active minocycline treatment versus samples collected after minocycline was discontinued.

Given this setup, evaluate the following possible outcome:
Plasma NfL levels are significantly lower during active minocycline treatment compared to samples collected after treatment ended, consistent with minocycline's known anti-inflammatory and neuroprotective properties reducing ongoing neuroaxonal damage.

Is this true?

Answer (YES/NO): NO